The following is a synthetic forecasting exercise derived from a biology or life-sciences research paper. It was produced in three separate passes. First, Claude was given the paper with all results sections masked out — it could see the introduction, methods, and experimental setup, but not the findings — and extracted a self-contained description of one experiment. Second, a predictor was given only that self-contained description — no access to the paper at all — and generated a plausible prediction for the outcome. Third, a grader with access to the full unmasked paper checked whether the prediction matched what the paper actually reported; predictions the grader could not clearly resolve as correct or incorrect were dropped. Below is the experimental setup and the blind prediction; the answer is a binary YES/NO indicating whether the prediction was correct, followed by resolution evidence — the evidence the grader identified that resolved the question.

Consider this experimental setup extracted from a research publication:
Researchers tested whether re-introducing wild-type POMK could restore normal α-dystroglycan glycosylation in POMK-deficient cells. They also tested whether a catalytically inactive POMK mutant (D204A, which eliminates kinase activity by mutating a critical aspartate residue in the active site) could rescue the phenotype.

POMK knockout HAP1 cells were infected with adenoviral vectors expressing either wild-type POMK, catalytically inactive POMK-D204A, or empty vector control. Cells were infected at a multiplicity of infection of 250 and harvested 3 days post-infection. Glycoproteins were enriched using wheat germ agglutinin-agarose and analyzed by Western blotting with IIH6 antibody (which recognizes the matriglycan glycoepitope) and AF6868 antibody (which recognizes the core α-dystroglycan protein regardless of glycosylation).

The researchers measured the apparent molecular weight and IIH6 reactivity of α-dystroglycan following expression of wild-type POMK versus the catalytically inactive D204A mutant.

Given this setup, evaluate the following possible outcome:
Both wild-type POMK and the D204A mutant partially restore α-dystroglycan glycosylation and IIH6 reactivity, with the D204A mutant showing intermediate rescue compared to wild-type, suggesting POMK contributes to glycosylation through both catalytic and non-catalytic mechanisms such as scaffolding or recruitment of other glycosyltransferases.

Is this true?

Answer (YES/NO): NO